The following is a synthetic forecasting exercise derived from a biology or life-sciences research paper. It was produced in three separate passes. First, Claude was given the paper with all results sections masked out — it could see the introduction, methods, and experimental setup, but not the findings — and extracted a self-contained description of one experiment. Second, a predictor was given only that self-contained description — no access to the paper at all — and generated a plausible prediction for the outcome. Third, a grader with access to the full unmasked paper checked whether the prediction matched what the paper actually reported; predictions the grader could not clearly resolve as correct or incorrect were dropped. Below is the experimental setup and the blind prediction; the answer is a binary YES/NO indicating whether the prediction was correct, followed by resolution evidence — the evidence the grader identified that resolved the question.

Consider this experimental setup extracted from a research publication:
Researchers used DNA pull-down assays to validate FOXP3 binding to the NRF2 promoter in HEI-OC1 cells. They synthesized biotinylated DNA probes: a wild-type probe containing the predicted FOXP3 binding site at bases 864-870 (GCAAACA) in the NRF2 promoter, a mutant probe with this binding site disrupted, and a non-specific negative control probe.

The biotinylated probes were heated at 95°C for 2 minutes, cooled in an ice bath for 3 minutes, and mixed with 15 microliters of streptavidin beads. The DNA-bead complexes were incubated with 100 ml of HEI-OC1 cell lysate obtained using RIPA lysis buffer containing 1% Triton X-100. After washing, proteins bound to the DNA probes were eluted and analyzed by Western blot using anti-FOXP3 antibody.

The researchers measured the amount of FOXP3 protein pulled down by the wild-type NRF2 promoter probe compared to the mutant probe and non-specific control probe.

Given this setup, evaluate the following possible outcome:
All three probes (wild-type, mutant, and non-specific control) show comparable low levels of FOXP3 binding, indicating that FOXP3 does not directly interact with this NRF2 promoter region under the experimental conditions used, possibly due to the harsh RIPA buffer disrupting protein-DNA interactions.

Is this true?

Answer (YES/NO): NO